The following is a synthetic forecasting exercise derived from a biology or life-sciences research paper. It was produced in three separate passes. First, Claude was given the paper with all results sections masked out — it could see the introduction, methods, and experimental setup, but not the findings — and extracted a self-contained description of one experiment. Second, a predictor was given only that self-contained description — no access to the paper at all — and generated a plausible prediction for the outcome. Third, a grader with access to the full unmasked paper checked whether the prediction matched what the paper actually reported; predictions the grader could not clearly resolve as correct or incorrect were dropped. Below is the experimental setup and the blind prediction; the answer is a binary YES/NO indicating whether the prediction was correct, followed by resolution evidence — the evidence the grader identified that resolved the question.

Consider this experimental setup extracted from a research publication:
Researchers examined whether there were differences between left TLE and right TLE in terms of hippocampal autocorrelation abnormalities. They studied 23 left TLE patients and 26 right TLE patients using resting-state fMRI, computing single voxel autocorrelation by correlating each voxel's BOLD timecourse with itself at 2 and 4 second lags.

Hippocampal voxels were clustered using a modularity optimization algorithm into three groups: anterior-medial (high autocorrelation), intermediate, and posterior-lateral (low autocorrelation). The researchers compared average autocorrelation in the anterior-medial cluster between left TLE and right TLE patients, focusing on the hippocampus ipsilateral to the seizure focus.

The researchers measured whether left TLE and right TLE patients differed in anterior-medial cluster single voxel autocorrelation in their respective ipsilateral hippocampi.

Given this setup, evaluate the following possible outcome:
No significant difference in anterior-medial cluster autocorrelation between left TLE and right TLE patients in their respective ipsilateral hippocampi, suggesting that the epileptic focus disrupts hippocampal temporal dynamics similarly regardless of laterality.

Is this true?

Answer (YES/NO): NO